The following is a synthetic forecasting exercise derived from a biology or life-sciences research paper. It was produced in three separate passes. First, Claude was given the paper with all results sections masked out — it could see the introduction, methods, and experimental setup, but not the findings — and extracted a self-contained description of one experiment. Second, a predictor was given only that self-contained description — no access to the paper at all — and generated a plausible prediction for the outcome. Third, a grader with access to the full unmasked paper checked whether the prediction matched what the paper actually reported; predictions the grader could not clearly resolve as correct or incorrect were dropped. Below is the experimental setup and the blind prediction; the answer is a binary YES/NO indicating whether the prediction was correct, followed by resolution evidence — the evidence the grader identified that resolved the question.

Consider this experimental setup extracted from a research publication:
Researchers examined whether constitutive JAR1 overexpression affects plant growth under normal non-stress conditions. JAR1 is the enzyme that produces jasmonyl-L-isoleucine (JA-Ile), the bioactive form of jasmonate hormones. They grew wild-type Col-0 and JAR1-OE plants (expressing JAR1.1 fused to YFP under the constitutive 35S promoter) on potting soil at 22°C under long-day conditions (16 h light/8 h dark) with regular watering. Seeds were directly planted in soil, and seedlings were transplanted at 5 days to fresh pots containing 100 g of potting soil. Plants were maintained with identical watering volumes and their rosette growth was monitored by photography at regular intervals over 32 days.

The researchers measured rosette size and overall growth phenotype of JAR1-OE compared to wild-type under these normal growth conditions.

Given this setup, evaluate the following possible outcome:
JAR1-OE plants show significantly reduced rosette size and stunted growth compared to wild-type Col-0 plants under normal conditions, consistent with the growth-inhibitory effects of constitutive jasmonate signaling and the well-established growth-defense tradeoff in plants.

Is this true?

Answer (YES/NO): YES